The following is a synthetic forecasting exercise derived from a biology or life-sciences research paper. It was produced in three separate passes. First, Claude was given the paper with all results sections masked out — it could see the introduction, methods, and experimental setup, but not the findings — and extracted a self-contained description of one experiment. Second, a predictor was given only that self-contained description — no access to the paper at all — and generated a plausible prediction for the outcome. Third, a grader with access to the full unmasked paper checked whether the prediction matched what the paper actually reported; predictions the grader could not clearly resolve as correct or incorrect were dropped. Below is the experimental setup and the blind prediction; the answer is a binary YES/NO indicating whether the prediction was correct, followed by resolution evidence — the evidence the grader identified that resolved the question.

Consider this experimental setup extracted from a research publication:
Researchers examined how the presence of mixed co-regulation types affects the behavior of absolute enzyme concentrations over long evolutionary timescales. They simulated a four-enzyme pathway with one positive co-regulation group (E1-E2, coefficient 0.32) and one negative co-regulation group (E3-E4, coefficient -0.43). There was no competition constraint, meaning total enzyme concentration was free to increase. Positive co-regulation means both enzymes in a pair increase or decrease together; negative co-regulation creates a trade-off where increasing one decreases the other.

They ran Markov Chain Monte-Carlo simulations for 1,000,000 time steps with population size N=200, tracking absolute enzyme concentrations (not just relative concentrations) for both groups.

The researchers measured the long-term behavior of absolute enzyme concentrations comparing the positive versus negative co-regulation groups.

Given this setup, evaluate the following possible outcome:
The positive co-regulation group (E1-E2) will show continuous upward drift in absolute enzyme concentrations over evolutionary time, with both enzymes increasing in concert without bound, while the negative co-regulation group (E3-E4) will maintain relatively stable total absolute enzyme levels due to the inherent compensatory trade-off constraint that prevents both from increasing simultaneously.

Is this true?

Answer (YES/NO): YES